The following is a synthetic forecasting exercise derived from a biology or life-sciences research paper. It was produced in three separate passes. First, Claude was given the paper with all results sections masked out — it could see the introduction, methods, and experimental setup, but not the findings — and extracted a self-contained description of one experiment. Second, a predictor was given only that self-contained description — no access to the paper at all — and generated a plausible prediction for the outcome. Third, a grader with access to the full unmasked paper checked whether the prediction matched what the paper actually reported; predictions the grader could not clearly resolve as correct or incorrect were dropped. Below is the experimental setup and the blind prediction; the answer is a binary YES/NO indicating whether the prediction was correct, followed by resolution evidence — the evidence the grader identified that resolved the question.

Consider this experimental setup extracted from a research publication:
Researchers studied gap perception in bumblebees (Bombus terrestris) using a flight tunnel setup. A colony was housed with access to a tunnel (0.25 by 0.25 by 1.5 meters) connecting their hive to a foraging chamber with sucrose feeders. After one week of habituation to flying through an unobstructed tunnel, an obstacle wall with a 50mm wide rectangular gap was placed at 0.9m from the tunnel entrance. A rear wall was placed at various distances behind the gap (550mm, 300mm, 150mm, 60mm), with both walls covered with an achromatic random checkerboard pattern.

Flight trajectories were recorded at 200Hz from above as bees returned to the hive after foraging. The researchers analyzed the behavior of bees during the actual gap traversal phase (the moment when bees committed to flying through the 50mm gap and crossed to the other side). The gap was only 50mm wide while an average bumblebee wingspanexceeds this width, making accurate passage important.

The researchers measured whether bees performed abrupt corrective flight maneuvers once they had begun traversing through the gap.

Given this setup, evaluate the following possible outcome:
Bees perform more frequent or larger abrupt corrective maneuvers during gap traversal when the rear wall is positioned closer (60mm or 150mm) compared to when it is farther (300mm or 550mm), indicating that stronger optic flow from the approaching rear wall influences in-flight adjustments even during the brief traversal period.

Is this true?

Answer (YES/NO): NO